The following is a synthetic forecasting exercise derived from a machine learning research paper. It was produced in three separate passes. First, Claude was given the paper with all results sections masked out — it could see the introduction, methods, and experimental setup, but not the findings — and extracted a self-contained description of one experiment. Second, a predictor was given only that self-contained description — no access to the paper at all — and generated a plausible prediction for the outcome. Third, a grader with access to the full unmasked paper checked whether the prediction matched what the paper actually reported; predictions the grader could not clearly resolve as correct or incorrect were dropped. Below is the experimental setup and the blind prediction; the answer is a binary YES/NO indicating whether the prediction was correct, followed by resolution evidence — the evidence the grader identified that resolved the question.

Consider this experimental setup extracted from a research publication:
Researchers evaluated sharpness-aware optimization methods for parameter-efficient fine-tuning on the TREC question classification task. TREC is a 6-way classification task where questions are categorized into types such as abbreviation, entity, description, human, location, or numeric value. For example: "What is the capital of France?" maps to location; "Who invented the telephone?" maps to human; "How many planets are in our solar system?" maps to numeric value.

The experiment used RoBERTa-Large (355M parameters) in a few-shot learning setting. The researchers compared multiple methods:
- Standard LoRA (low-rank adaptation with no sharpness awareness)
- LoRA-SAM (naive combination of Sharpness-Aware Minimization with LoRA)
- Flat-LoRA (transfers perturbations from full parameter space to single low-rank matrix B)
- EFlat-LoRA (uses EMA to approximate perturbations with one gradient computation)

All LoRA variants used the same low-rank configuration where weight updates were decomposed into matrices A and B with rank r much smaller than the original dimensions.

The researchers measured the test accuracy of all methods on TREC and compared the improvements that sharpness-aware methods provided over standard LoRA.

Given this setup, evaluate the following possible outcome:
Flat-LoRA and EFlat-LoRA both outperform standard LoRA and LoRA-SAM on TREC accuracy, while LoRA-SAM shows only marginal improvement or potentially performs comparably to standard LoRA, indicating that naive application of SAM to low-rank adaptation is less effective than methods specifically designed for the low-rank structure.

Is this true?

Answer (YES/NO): NO